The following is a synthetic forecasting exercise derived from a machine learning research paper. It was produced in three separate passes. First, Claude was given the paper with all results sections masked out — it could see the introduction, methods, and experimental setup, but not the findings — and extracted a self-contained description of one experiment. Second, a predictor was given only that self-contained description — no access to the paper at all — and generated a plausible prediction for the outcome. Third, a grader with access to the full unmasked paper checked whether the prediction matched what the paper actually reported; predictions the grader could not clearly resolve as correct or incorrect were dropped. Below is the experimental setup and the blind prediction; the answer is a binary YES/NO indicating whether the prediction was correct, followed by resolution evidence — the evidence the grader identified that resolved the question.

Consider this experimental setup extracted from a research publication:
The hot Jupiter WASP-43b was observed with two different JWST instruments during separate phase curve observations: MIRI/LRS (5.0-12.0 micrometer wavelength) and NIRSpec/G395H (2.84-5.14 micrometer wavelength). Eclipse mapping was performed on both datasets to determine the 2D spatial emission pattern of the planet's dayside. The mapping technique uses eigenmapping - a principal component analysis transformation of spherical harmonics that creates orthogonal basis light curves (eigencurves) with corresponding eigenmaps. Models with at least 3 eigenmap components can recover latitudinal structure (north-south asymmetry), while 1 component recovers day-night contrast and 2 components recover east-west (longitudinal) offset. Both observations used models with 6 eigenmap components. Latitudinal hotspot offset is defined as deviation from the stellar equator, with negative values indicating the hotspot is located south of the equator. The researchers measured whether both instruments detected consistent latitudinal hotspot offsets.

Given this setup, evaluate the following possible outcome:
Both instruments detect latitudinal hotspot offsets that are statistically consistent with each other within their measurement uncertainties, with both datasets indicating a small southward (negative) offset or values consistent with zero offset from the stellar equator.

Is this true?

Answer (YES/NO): YES